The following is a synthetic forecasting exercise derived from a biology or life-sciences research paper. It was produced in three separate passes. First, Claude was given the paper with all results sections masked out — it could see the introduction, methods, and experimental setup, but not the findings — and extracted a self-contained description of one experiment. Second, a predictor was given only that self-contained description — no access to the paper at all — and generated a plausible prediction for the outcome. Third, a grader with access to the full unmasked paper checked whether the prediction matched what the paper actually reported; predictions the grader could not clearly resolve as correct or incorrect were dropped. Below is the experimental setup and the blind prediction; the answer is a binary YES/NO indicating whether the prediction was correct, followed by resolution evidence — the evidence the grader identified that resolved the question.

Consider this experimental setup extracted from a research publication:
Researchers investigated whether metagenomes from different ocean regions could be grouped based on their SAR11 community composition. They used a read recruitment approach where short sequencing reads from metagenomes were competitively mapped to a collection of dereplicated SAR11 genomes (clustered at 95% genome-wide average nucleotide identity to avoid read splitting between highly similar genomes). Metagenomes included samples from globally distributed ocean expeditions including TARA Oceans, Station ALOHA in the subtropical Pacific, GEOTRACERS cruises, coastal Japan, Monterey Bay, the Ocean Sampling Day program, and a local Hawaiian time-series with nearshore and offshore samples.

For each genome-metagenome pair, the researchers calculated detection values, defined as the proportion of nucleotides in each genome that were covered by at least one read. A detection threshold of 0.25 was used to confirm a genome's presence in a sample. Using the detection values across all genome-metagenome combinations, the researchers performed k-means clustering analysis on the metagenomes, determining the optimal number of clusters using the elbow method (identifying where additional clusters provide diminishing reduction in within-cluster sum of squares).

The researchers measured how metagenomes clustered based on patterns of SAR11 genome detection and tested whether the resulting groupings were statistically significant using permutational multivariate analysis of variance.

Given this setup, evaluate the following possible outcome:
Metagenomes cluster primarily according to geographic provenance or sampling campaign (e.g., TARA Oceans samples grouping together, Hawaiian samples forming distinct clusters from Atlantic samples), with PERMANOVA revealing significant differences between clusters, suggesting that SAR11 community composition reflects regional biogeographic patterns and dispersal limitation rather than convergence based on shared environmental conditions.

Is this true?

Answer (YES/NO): NO